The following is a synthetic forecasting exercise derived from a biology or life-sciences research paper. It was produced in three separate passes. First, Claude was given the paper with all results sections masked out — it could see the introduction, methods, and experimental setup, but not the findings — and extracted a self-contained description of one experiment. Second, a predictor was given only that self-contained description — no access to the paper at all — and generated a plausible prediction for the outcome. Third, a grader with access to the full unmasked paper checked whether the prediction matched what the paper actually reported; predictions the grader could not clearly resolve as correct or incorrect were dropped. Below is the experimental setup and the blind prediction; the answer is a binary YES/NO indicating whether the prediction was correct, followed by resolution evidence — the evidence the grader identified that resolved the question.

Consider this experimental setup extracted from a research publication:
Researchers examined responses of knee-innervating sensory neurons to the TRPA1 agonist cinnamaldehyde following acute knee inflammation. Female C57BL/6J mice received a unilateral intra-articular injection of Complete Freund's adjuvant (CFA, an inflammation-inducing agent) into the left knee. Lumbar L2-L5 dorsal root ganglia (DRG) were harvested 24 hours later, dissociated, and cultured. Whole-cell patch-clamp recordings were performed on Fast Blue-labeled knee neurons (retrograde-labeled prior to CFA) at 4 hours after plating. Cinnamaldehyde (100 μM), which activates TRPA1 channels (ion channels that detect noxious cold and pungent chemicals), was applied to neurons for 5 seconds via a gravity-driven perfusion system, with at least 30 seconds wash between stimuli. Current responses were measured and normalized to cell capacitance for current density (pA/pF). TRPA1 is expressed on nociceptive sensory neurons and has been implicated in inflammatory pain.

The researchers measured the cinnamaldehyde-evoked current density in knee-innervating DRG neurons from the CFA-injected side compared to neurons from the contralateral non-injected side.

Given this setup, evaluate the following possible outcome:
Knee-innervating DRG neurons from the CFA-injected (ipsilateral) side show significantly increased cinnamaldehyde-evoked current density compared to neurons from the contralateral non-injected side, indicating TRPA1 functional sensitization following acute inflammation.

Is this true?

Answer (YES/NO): NO